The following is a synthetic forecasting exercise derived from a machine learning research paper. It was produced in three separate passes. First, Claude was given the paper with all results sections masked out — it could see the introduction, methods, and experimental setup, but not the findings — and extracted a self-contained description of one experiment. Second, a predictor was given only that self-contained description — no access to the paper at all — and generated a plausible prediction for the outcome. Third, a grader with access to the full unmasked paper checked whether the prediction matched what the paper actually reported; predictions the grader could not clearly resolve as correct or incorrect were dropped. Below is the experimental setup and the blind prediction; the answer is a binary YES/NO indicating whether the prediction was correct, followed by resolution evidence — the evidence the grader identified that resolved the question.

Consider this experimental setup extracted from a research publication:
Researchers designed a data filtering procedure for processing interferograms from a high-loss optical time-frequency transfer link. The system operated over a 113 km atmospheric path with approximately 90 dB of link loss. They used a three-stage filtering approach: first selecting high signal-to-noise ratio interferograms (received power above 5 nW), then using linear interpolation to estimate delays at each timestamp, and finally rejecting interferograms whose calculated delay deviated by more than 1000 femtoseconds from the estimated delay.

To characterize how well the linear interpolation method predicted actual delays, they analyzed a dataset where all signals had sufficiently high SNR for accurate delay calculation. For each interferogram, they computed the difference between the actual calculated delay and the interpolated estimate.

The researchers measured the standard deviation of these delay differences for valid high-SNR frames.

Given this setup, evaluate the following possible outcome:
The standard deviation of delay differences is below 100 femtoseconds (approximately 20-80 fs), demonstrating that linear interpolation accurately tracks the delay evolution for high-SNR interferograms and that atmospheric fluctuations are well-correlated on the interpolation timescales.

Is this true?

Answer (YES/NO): YES